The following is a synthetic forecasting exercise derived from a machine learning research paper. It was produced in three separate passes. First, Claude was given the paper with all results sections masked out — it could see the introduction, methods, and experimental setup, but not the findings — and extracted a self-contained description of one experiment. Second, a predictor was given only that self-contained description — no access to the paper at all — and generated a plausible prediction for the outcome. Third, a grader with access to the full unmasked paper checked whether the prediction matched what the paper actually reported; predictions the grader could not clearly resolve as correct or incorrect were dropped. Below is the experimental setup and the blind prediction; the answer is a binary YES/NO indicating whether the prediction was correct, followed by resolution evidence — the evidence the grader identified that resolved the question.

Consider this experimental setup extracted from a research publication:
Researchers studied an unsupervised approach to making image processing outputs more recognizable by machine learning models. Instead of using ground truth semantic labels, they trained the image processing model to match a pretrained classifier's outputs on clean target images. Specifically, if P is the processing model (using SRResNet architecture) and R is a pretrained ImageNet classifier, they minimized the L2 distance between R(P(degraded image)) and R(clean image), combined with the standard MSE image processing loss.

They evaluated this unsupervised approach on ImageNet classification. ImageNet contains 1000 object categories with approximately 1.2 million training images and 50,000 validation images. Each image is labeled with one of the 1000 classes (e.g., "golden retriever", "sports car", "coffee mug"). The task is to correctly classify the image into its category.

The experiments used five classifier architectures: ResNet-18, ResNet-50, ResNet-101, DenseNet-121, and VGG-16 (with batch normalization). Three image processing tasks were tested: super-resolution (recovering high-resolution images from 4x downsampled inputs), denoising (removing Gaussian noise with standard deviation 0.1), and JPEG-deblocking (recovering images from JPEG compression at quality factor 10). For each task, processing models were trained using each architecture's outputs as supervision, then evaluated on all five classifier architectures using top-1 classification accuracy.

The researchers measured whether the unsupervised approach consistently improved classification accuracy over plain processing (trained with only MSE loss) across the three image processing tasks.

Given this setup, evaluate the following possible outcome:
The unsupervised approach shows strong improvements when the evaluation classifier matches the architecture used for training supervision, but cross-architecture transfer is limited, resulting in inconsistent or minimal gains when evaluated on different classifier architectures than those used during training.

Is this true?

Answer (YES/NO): NO